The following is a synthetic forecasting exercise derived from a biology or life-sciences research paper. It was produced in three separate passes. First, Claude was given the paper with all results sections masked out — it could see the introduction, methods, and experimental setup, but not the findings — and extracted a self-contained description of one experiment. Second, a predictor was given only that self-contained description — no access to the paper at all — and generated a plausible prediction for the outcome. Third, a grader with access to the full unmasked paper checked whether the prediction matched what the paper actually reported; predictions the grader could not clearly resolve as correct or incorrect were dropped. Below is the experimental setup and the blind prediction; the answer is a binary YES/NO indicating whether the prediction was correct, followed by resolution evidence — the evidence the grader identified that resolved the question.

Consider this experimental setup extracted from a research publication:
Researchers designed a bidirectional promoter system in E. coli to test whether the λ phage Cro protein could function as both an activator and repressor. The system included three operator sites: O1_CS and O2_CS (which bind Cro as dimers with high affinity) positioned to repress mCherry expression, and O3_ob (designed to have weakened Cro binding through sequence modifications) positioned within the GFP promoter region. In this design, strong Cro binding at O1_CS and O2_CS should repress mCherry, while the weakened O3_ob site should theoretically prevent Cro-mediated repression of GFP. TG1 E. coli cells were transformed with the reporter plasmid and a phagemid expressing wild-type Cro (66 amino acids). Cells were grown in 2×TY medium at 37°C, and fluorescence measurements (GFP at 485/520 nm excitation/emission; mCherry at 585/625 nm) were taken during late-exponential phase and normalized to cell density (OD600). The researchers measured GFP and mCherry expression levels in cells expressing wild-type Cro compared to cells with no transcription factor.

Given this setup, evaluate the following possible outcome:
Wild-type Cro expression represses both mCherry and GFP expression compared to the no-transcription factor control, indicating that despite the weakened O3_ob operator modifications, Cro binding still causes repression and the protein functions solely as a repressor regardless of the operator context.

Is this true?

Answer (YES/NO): YES